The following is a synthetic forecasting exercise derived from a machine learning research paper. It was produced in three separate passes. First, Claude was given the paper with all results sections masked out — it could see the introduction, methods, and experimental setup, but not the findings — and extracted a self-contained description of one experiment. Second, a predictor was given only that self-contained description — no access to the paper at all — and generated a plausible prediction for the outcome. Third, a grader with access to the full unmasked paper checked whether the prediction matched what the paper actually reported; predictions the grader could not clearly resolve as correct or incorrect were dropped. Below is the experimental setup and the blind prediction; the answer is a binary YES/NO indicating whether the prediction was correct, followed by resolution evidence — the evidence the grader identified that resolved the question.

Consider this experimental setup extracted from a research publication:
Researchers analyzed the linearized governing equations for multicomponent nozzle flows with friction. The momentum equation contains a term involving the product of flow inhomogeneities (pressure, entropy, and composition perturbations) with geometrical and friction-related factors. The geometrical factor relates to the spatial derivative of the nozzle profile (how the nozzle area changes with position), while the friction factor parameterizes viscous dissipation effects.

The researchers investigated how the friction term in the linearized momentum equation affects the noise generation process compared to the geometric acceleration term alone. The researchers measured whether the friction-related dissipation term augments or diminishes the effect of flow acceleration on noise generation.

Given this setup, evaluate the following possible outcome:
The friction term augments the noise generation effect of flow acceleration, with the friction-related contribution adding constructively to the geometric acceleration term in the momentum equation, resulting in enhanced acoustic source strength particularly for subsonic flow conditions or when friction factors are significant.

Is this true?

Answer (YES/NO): YES